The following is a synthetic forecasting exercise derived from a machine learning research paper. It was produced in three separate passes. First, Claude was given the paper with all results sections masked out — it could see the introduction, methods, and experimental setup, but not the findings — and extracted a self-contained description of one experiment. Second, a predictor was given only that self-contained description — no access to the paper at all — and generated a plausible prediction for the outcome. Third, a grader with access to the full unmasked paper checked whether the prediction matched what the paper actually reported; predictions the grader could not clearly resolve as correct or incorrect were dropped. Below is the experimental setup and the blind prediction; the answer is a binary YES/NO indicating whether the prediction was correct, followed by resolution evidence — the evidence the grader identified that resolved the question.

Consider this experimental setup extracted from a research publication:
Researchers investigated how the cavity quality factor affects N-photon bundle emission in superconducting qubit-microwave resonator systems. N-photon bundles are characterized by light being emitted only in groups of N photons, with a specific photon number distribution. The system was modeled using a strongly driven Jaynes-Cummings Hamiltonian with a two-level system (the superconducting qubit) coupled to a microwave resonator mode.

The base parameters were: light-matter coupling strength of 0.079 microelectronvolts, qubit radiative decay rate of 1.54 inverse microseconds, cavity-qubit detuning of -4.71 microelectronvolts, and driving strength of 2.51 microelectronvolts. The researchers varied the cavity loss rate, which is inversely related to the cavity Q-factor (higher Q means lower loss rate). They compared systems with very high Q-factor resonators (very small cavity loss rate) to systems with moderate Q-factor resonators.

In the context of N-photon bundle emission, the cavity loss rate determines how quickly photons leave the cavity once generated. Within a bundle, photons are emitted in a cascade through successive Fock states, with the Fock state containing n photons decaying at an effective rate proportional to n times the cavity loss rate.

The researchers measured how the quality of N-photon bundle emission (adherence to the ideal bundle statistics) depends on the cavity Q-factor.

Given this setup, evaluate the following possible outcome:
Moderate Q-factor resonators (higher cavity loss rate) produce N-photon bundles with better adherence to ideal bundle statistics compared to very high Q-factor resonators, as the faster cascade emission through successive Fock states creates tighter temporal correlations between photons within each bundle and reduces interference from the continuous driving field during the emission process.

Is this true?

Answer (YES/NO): YES